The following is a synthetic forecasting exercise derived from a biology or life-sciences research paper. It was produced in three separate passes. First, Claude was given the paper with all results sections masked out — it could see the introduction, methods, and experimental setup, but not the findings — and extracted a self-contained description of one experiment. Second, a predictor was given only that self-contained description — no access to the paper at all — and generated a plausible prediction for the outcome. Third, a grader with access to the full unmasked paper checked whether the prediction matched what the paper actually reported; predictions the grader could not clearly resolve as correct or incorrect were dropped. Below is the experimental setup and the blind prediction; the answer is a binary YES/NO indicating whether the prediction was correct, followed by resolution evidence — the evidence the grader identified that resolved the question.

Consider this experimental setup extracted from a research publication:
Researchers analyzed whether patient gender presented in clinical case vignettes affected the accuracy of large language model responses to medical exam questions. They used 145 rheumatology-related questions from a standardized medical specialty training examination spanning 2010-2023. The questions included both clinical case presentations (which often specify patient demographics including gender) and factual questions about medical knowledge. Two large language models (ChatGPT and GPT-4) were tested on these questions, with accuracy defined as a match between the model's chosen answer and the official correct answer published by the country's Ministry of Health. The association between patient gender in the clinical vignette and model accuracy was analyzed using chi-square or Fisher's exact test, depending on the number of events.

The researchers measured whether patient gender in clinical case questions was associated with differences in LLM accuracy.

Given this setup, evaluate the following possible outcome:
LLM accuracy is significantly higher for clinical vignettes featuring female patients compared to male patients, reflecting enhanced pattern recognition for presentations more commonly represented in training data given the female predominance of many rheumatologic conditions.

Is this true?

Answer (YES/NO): NO